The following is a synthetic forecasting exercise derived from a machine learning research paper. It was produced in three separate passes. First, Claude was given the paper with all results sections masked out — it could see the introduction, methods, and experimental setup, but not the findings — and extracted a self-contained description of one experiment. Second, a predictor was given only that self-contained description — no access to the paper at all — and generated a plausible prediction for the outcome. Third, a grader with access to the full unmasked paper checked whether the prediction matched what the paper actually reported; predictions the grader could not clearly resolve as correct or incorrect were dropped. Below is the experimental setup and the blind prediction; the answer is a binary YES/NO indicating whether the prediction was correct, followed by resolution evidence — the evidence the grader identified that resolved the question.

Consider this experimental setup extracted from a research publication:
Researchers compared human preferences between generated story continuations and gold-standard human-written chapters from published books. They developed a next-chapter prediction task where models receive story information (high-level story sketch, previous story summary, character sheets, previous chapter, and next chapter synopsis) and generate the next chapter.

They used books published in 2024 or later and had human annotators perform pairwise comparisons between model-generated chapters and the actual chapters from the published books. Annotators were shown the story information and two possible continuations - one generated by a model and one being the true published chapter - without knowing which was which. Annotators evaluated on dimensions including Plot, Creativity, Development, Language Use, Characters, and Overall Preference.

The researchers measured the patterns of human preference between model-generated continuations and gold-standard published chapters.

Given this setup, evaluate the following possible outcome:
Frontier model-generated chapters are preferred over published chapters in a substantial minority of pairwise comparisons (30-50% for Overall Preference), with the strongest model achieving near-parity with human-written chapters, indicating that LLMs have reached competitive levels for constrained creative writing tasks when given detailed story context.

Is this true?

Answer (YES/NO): NO